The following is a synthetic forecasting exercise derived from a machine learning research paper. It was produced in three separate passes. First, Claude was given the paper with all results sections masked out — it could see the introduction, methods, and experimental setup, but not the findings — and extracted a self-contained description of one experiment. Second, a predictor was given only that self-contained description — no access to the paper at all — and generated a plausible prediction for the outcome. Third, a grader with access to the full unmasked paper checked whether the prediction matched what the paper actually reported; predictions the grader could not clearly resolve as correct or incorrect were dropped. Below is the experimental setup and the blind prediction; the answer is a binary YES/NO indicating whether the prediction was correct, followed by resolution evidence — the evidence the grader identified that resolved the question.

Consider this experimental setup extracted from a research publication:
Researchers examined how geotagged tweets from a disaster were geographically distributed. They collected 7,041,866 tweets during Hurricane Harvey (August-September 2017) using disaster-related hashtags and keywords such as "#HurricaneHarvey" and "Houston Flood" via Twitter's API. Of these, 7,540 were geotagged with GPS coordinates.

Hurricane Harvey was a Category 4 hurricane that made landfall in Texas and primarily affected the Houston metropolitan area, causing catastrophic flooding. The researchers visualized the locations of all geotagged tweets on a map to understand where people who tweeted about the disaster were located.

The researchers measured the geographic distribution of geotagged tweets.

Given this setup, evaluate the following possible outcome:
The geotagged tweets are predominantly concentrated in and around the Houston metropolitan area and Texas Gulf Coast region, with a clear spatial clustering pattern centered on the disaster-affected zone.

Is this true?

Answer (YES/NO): NO